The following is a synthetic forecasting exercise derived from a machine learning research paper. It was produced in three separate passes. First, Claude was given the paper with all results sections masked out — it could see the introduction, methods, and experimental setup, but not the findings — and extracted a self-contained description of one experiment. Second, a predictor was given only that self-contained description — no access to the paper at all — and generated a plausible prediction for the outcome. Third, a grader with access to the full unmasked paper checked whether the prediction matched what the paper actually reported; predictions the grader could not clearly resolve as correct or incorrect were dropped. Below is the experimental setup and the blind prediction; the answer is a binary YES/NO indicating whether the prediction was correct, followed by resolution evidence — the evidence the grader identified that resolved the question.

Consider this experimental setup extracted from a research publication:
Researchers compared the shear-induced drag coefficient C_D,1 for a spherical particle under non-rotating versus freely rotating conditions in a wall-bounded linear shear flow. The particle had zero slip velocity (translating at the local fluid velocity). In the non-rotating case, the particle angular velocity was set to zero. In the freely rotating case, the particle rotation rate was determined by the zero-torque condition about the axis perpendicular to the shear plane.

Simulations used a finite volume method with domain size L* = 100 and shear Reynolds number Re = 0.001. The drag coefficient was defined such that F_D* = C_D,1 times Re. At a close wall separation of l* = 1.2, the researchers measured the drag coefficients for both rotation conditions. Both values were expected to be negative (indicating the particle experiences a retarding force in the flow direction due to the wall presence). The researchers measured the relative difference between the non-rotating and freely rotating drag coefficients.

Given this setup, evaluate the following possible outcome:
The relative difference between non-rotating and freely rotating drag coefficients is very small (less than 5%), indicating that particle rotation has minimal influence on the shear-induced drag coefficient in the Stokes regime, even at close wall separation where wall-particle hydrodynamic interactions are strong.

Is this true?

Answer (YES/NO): NO